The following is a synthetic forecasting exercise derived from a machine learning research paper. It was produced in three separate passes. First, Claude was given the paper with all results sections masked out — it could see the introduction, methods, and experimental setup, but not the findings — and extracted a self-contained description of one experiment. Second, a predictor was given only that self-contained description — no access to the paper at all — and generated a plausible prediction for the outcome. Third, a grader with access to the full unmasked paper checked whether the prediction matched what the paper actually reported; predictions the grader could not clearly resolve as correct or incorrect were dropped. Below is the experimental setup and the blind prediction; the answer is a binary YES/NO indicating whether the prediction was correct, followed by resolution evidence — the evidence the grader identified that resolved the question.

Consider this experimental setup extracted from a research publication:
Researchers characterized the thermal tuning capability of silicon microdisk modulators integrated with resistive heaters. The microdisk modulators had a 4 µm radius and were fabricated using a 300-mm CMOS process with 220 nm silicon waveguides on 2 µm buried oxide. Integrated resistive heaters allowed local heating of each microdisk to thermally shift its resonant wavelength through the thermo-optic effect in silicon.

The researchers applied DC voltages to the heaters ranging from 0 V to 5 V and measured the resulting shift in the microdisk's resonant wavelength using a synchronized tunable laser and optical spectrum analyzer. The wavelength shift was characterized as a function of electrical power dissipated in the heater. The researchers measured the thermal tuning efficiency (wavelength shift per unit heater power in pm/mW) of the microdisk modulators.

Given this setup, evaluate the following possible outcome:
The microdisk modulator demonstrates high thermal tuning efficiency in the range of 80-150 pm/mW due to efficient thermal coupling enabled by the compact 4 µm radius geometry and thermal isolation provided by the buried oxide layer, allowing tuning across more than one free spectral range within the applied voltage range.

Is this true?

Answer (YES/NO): NO